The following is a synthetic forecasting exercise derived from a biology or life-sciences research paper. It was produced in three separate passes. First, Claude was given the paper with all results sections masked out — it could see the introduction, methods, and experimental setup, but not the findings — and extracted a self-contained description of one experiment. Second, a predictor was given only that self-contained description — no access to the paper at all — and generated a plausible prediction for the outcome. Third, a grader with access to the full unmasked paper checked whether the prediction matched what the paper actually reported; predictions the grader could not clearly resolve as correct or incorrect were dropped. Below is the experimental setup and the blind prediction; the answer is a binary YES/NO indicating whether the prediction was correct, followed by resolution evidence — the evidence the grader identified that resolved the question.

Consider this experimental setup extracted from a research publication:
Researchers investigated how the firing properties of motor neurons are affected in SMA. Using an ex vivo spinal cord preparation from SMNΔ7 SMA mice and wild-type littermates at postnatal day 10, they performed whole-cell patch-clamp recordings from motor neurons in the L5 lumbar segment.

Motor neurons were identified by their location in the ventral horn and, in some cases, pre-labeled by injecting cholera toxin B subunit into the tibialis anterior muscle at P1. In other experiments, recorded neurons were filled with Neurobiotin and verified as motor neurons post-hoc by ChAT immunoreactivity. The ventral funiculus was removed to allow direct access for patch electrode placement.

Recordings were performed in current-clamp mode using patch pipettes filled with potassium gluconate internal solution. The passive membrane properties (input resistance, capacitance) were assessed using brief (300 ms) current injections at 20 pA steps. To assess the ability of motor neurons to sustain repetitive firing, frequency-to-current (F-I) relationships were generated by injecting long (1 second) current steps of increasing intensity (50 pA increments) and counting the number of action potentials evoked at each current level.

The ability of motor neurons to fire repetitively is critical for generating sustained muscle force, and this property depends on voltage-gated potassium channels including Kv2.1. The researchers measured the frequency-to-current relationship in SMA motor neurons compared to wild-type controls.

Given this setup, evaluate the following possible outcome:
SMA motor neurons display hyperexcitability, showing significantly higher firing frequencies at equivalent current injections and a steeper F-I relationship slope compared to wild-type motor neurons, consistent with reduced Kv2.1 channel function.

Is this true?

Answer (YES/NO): NO